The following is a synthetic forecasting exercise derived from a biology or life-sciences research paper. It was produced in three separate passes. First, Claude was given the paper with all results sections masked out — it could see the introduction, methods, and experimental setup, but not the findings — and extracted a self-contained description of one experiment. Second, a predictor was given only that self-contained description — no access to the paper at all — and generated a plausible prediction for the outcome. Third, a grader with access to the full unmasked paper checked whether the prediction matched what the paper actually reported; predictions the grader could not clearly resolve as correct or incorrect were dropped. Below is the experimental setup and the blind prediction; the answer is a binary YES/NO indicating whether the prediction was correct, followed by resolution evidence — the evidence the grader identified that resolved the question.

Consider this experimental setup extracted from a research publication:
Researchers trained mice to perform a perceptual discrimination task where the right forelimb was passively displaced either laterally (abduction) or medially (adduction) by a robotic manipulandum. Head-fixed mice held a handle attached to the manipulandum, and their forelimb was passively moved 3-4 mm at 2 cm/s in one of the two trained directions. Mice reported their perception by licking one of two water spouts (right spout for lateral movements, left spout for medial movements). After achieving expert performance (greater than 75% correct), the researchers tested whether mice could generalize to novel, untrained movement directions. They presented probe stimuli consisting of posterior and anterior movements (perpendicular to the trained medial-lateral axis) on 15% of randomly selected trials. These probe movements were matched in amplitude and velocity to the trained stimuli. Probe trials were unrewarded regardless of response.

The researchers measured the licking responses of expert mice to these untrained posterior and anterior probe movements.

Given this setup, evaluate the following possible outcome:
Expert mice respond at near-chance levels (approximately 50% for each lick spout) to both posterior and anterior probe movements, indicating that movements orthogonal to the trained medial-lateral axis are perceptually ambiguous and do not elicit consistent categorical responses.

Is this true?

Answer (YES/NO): NO